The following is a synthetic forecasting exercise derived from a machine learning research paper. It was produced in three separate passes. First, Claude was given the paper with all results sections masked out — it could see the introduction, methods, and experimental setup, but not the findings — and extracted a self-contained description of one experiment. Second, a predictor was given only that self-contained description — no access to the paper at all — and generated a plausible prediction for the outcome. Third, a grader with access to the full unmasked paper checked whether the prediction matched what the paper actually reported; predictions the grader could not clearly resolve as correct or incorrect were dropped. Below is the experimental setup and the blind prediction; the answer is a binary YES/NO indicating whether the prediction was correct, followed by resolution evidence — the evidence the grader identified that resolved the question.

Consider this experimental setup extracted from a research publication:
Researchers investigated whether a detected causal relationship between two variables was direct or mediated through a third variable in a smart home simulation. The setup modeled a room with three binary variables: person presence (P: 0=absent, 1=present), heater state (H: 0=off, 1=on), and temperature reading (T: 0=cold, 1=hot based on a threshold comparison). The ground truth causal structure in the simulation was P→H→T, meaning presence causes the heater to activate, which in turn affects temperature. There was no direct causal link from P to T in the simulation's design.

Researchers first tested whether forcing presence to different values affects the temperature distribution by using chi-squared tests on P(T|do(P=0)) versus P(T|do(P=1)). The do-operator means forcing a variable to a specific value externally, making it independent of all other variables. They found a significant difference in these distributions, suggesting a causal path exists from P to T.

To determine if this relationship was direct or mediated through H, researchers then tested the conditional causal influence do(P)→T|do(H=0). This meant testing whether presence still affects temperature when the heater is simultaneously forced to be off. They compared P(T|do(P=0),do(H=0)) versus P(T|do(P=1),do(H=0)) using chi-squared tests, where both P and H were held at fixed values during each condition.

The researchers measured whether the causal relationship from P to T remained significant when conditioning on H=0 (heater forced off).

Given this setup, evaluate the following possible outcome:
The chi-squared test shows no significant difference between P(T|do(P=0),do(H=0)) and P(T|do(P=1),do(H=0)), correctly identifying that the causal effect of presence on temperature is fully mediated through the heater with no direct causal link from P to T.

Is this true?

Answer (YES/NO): YES